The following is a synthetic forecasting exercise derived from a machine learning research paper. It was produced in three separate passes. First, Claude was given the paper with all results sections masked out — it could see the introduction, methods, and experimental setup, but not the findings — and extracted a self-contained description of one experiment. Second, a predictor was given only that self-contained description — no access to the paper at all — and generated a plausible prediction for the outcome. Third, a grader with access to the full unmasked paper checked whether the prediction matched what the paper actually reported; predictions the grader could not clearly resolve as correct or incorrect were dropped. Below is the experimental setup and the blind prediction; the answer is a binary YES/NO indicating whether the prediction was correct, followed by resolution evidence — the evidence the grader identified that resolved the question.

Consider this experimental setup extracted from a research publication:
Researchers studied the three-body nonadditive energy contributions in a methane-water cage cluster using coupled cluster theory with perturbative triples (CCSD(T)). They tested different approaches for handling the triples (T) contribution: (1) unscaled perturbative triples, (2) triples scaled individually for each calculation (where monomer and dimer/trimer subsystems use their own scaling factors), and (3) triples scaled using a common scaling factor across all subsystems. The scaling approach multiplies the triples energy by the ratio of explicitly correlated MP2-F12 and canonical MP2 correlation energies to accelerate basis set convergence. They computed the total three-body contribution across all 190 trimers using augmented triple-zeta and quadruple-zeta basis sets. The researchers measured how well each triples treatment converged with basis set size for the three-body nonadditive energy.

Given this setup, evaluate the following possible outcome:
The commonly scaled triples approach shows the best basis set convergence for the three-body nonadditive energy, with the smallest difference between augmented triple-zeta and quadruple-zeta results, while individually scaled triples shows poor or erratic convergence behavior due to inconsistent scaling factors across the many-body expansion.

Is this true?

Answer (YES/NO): NO